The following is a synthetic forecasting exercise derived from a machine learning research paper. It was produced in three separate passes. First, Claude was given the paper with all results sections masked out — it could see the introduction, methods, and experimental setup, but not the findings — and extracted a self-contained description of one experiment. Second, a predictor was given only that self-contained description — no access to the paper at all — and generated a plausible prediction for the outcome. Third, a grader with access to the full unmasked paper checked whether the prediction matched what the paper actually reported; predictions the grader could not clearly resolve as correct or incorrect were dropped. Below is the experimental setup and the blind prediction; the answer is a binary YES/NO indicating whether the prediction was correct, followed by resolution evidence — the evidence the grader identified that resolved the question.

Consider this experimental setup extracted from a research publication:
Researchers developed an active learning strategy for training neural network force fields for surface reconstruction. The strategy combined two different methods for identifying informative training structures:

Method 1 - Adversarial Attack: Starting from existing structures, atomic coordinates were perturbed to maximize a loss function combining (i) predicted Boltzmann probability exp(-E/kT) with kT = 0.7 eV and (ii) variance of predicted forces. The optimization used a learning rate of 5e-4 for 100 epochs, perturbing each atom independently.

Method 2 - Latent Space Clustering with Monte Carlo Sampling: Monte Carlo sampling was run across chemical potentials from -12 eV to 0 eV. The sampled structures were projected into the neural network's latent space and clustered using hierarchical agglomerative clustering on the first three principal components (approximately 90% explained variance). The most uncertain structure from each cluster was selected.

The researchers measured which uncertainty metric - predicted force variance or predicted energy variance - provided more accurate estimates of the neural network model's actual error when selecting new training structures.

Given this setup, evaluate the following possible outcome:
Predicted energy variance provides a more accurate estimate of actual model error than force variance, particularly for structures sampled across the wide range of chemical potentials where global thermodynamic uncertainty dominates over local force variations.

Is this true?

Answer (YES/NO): NO